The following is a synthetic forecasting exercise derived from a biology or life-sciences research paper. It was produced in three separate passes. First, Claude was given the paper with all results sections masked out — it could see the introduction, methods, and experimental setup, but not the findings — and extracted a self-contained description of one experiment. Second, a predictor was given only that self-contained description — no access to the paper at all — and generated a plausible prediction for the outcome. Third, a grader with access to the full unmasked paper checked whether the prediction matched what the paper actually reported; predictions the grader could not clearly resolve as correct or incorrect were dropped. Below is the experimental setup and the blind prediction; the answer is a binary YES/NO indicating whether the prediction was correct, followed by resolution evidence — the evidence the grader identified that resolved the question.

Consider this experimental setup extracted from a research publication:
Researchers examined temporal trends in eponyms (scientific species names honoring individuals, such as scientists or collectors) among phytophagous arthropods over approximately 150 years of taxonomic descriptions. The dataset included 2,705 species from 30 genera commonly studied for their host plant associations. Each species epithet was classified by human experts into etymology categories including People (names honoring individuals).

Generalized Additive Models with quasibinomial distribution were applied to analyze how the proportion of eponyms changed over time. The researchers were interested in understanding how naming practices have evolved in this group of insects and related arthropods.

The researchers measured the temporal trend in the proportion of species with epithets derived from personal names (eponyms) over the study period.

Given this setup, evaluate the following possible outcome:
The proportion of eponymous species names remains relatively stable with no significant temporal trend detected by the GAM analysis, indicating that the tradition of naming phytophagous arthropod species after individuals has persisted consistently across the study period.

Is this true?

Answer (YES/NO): NO